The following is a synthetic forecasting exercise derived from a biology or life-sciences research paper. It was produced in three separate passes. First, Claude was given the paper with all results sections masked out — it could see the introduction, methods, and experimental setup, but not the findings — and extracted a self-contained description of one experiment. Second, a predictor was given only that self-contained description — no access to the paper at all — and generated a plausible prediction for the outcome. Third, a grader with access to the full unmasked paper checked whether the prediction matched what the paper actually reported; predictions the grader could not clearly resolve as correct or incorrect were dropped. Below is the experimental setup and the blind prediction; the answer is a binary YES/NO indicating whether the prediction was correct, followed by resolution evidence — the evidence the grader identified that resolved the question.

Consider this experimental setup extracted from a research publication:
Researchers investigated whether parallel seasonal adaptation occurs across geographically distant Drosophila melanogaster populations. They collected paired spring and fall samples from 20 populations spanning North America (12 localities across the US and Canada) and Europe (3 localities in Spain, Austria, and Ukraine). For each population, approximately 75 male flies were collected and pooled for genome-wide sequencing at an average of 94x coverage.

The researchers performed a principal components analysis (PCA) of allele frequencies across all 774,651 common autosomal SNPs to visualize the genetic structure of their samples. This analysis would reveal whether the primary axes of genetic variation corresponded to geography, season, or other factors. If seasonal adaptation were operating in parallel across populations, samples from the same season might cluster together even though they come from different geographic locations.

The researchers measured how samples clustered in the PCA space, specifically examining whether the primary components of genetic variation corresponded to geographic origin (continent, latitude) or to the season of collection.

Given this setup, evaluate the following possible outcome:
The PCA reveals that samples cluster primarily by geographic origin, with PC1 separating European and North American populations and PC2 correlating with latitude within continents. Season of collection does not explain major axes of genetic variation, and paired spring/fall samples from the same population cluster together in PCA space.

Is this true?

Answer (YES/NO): YES